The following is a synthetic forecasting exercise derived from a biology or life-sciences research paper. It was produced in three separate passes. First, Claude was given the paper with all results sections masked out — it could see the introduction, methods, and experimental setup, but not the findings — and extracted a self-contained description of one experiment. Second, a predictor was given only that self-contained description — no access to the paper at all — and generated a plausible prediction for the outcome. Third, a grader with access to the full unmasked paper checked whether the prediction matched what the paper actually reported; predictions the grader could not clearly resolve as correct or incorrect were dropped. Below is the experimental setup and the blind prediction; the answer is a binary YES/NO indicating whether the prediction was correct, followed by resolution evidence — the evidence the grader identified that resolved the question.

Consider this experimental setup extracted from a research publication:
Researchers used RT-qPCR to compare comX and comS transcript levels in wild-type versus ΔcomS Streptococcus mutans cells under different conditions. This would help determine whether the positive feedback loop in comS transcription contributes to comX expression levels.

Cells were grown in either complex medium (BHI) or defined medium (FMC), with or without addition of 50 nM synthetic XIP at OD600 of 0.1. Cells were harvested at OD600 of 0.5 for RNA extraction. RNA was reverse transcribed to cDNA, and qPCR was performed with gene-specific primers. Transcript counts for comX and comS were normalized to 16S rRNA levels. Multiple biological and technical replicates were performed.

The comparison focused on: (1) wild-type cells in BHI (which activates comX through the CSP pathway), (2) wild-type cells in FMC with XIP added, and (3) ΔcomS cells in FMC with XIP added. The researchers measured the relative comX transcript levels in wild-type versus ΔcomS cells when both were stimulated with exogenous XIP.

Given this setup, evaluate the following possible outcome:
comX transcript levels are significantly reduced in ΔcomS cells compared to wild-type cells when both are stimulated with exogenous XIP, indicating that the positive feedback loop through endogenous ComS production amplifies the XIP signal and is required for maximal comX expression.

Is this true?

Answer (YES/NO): YES